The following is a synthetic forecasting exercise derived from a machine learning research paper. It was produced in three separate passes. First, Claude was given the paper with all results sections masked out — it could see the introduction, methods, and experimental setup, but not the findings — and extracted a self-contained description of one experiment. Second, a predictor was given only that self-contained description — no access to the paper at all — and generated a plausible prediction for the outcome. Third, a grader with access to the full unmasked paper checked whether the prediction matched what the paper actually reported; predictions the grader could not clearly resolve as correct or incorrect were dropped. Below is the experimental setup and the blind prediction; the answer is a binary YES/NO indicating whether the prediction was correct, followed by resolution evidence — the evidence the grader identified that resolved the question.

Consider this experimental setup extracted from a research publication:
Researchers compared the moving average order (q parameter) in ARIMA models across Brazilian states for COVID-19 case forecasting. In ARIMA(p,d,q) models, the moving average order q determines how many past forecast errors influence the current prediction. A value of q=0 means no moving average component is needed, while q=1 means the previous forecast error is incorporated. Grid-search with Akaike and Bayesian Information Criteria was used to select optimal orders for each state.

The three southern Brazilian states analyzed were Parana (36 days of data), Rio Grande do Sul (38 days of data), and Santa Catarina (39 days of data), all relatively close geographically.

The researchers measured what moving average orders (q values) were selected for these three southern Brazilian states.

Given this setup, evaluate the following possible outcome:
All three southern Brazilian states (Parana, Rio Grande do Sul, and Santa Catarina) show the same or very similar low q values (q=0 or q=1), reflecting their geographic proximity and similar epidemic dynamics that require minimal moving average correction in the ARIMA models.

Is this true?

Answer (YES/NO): YES